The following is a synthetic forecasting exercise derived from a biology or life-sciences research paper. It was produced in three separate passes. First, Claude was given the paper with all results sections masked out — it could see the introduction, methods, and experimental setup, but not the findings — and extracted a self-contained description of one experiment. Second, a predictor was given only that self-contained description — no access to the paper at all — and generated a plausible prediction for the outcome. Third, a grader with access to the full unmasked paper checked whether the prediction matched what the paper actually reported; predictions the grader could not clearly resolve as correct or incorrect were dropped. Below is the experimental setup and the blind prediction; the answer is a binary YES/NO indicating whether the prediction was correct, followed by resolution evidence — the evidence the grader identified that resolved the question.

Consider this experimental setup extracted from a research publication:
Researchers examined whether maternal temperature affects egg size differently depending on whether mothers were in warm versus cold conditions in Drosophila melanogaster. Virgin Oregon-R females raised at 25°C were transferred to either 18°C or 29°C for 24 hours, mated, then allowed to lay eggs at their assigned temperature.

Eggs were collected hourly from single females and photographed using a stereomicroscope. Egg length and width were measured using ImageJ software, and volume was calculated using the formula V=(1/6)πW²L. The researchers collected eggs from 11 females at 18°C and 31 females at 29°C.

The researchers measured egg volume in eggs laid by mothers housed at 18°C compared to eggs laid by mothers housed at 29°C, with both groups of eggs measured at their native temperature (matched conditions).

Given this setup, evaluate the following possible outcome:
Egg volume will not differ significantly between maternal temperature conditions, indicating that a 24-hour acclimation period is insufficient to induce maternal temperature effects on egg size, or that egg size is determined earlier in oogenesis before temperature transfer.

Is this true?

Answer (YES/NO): NO